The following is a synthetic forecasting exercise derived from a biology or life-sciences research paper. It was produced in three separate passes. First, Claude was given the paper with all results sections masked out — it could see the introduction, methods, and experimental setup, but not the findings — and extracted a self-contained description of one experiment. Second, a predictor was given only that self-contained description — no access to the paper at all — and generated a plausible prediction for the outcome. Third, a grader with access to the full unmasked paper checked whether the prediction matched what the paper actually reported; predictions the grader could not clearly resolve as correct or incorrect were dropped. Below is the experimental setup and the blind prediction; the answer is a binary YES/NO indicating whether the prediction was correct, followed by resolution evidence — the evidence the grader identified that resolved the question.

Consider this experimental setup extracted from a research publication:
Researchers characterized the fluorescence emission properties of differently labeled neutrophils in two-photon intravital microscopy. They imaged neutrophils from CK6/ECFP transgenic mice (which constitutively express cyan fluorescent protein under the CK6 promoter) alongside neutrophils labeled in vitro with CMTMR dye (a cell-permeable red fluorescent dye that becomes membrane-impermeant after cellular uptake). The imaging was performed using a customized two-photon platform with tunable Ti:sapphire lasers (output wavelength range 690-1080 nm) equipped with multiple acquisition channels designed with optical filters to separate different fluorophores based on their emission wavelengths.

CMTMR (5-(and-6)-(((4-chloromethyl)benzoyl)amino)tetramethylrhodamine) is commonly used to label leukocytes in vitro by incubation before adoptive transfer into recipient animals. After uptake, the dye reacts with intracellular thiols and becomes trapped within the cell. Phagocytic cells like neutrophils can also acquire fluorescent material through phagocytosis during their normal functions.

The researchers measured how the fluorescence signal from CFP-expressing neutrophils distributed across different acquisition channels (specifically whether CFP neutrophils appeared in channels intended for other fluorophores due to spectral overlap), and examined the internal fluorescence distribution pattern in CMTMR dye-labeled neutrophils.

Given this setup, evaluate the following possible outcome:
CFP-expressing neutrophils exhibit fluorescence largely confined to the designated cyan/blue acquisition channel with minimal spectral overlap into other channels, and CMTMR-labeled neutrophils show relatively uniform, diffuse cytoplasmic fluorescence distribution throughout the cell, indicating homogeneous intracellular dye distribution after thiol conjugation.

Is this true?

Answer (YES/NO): NO